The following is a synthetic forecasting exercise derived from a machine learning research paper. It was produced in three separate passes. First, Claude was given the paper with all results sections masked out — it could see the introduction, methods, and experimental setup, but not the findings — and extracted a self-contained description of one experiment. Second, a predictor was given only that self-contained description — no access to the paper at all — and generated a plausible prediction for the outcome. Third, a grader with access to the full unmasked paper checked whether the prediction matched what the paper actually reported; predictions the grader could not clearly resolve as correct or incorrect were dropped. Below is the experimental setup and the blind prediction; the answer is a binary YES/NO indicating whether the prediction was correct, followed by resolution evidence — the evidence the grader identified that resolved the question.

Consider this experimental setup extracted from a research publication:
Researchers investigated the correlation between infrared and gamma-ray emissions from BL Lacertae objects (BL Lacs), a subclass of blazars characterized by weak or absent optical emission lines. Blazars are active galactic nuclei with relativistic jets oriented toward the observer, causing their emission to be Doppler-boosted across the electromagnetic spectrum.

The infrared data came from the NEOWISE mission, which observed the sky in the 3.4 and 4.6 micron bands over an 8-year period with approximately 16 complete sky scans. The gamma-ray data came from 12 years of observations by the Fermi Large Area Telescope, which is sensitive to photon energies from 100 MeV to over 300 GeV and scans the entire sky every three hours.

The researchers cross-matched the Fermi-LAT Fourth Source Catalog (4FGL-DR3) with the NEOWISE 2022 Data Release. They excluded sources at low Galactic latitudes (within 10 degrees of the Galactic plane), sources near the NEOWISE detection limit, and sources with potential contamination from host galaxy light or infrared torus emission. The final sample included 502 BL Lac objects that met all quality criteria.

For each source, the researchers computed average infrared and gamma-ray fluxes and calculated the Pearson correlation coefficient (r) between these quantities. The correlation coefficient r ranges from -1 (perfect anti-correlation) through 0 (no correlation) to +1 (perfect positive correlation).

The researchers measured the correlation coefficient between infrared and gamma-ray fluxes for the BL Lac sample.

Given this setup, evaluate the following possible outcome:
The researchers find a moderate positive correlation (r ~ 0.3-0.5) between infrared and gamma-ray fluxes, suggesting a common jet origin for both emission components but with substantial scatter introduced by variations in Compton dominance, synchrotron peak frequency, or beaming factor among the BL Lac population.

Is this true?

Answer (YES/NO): NO